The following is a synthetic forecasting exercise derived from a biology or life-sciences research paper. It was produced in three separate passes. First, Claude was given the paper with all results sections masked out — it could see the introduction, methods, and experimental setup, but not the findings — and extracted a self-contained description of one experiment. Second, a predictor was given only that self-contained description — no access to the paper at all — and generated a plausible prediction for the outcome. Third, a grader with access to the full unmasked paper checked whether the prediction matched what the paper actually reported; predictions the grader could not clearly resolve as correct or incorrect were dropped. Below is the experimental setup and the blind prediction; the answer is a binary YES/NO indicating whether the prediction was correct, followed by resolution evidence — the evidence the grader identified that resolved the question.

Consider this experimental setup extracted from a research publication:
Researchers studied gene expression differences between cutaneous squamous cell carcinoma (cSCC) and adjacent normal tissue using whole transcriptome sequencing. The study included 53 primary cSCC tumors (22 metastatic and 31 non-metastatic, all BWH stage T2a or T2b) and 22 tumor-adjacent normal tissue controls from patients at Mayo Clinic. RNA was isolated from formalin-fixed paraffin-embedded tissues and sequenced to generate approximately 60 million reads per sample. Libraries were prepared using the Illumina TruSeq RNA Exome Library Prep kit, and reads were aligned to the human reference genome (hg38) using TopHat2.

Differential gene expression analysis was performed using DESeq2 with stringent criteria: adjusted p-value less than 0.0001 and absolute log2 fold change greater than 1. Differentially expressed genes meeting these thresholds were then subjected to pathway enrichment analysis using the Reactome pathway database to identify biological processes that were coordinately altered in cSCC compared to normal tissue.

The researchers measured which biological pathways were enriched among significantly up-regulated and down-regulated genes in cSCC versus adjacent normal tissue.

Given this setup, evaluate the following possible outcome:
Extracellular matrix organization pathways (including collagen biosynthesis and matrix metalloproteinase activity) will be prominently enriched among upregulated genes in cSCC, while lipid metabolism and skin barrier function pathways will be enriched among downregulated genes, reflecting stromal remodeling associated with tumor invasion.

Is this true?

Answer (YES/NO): NO